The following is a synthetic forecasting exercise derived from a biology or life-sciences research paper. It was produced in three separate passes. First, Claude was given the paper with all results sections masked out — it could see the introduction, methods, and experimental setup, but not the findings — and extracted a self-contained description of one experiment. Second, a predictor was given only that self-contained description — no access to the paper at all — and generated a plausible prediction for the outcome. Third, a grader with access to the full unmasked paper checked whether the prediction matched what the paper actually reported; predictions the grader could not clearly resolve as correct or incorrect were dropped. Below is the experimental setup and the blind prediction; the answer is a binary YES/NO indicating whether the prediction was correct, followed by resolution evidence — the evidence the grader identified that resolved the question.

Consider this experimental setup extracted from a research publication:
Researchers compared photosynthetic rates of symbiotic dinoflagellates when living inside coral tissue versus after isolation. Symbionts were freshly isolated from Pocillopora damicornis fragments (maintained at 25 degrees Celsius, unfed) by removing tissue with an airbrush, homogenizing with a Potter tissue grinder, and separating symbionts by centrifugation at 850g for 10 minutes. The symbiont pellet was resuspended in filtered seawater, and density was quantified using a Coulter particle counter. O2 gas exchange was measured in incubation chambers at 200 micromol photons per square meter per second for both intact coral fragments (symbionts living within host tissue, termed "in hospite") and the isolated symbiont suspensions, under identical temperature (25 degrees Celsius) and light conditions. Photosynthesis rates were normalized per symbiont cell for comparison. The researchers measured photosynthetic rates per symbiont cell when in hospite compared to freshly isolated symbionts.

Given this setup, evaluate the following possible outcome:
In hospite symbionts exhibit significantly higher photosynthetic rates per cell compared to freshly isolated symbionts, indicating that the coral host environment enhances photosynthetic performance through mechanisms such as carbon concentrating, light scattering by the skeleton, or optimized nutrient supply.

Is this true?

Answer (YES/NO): YES